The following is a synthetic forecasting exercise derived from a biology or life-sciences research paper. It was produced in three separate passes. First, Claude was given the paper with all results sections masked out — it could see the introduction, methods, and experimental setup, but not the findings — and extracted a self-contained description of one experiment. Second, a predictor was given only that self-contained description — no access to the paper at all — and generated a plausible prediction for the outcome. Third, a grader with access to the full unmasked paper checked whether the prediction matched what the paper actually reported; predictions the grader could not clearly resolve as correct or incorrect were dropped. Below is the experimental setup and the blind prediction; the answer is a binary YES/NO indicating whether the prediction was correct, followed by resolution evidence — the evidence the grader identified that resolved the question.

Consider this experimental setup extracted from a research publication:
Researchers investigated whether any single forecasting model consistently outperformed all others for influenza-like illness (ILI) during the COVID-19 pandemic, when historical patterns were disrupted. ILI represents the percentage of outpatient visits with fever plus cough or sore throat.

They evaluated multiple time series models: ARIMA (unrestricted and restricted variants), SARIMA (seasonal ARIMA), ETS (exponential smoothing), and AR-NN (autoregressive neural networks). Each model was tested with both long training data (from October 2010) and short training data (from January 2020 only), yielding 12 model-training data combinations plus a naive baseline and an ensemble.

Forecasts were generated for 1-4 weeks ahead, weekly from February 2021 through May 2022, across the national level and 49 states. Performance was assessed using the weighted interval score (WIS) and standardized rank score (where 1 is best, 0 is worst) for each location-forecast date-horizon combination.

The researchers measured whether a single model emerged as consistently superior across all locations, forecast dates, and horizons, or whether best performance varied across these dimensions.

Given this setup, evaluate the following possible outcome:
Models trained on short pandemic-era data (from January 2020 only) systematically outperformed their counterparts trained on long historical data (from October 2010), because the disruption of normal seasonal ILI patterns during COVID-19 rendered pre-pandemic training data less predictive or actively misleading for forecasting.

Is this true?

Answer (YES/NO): NO